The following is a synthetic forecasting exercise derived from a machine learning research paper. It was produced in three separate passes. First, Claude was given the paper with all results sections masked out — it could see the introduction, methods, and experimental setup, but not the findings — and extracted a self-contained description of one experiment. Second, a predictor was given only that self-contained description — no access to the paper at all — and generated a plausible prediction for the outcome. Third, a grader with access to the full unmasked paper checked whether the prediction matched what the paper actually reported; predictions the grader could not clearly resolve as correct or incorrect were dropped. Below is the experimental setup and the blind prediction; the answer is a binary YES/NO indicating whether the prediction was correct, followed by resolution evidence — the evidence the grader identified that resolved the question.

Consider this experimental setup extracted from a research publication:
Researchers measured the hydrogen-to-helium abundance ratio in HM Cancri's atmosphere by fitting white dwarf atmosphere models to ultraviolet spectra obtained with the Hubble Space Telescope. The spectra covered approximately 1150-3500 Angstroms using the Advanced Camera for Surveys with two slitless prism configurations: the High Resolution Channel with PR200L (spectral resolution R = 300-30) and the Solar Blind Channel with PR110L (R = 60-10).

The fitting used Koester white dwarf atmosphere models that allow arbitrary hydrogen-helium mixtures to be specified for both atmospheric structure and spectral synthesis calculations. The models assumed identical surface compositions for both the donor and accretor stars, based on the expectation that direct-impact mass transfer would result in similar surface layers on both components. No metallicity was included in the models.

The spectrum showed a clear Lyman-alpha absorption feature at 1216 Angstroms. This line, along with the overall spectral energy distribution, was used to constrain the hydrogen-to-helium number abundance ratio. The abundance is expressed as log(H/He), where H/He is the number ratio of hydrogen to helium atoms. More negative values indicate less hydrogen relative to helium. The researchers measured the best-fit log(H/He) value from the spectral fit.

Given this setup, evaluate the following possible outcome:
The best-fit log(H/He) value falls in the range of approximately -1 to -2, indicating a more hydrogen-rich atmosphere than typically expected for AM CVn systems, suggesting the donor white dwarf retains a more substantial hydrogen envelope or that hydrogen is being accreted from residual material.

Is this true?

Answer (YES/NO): YES